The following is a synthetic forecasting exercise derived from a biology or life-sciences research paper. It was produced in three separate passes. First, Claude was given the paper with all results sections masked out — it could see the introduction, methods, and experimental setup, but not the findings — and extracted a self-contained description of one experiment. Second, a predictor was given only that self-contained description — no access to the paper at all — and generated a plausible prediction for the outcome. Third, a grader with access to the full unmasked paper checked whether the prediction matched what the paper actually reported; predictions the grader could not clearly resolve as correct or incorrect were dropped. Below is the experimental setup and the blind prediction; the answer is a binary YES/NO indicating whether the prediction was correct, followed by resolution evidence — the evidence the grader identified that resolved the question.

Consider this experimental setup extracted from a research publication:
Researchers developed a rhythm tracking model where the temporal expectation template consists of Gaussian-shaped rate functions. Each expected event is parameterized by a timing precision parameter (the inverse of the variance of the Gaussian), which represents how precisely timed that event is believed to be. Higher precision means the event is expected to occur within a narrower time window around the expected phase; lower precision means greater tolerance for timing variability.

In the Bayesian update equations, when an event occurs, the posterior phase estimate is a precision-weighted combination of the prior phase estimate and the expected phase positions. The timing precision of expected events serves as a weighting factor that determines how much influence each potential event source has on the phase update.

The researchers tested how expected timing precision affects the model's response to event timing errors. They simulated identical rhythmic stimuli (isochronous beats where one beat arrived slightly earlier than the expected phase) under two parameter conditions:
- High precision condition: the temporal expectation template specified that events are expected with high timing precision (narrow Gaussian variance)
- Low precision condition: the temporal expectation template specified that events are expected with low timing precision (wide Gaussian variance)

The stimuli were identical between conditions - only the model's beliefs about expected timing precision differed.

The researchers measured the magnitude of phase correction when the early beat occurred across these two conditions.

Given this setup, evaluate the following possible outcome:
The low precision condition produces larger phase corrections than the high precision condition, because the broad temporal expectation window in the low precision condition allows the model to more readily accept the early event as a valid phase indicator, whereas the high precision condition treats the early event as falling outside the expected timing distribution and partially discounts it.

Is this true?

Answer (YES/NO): NO